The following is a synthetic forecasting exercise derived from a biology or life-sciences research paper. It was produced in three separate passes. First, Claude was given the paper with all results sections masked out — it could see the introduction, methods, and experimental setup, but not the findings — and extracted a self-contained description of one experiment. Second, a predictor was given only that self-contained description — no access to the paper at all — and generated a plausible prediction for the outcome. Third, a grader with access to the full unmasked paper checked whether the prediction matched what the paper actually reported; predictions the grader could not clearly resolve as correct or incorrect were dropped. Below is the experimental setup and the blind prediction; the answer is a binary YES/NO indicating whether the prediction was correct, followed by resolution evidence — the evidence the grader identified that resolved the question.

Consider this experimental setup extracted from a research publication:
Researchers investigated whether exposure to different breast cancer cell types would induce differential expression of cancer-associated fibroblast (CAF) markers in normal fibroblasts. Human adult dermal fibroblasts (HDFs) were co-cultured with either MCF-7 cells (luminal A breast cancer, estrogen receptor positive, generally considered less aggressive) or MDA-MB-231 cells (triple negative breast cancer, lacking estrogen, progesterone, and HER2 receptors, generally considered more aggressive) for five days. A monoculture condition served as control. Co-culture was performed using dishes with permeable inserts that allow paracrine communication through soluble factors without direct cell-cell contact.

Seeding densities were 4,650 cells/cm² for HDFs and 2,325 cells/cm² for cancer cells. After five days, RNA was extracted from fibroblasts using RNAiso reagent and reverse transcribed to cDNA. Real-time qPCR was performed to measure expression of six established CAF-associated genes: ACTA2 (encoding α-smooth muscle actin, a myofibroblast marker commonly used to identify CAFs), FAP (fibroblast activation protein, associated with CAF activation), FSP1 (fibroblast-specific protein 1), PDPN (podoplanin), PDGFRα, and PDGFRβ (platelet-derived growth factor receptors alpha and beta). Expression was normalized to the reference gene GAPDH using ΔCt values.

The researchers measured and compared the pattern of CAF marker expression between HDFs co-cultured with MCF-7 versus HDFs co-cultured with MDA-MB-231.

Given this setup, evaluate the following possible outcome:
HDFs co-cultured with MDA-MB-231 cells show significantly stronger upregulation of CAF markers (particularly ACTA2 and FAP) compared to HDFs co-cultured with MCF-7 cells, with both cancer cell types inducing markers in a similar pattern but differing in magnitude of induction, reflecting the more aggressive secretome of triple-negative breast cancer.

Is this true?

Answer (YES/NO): NO